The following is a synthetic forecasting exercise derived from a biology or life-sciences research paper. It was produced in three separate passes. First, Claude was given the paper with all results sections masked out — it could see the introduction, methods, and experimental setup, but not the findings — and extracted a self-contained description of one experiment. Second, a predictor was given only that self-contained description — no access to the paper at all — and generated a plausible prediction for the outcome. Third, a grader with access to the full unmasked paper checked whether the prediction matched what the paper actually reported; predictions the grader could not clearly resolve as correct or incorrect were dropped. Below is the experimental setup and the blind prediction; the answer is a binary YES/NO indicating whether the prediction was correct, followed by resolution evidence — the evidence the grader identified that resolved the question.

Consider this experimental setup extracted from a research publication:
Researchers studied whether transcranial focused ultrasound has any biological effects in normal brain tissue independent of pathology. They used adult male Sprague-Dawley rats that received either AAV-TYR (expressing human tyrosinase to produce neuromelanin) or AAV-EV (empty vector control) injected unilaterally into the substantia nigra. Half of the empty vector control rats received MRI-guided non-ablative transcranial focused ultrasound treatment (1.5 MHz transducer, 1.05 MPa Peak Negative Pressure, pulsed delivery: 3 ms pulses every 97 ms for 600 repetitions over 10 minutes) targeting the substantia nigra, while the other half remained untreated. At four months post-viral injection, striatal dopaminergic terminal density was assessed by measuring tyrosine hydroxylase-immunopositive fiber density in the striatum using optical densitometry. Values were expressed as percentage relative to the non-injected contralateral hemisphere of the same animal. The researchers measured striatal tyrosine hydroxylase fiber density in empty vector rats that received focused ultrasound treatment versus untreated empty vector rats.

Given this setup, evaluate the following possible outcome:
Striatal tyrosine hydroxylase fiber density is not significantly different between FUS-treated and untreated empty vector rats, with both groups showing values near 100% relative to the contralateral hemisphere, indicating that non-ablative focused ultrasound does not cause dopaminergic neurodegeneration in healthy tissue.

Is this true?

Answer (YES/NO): YES